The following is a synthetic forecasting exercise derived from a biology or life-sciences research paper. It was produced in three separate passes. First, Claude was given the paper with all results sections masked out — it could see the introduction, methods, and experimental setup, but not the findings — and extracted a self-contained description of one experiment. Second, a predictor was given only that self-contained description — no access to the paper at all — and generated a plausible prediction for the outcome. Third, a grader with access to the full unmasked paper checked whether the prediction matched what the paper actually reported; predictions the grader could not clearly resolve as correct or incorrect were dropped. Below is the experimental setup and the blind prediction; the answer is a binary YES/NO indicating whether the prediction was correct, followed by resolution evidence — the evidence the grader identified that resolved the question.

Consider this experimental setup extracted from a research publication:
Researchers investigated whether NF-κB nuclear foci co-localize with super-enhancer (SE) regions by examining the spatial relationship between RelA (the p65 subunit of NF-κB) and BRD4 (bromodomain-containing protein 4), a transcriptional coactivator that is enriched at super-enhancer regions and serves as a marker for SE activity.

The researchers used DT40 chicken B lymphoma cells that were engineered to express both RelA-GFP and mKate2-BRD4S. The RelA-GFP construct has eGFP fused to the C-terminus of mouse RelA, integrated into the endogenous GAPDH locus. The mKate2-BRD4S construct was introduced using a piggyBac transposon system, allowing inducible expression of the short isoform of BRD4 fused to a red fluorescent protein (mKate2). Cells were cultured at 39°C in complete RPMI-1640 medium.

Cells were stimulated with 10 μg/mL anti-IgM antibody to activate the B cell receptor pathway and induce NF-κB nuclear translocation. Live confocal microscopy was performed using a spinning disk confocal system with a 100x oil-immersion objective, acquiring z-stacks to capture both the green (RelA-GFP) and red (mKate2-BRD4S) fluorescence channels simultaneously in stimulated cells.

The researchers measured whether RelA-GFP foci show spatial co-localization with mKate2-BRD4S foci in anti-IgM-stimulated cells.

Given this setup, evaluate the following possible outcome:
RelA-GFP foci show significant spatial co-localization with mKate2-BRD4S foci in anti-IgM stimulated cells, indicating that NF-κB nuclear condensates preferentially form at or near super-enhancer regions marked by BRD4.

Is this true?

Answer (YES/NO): YES